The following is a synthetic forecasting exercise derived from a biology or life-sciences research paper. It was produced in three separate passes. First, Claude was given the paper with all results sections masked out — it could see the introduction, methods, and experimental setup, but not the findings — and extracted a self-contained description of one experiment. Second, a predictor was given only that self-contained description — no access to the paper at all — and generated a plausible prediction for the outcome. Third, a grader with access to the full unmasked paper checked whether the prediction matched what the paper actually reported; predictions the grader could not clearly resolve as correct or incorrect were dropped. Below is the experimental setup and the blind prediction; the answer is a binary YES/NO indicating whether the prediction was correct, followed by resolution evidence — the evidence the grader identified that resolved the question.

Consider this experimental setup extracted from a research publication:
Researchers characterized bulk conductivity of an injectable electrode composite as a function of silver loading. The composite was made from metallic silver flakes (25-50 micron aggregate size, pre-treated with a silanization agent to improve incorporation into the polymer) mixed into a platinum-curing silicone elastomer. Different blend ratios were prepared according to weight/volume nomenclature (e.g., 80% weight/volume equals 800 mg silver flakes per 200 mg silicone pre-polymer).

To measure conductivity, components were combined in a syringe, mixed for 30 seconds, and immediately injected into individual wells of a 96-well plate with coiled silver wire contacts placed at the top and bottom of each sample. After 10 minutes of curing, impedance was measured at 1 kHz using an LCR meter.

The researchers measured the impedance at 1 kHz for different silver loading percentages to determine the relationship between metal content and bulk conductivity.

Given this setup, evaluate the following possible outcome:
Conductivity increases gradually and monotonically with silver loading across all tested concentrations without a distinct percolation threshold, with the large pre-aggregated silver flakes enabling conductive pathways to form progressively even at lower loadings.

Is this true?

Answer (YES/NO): NO